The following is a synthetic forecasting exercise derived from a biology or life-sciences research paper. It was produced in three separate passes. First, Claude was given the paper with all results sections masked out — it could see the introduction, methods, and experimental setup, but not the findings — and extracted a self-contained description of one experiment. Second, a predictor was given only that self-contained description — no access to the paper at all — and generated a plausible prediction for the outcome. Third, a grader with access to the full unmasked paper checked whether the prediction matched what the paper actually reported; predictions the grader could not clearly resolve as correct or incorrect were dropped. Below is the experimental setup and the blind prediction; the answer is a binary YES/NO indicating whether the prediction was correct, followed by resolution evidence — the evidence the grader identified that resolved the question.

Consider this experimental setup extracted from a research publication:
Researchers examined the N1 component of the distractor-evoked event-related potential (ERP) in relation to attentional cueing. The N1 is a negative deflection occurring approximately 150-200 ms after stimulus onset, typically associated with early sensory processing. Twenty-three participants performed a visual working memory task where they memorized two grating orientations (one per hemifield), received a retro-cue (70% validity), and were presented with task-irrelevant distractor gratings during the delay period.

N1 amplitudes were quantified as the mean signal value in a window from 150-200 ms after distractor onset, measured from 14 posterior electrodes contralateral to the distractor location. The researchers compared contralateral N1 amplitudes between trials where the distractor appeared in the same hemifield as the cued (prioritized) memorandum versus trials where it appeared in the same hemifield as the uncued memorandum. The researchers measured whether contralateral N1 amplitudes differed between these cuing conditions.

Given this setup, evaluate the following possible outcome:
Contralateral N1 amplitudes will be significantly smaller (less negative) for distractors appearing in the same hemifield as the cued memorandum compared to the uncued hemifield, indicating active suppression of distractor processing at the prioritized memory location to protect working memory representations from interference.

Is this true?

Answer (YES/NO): NO